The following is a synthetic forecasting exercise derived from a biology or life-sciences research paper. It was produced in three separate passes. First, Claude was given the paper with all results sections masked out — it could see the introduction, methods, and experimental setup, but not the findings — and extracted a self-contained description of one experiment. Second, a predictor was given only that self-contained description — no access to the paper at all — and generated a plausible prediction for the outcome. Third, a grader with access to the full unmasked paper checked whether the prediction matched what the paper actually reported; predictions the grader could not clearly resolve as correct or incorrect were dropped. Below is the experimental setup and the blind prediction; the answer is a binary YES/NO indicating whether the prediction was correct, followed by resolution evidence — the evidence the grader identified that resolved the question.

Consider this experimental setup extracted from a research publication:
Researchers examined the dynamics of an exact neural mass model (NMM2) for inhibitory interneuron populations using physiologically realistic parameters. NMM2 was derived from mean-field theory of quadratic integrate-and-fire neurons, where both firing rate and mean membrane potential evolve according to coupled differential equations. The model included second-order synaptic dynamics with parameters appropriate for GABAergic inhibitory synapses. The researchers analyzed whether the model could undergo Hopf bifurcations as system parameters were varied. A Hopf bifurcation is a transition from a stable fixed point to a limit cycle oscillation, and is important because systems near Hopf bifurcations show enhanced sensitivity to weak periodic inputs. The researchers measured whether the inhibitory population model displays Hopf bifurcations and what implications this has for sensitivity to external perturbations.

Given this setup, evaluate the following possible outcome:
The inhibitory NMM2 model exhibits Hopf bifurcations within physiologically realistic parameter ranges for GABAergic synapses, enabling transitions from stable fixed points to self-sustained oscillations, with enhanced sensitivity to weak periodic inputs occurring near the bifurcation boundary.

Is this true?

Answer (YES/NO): YES